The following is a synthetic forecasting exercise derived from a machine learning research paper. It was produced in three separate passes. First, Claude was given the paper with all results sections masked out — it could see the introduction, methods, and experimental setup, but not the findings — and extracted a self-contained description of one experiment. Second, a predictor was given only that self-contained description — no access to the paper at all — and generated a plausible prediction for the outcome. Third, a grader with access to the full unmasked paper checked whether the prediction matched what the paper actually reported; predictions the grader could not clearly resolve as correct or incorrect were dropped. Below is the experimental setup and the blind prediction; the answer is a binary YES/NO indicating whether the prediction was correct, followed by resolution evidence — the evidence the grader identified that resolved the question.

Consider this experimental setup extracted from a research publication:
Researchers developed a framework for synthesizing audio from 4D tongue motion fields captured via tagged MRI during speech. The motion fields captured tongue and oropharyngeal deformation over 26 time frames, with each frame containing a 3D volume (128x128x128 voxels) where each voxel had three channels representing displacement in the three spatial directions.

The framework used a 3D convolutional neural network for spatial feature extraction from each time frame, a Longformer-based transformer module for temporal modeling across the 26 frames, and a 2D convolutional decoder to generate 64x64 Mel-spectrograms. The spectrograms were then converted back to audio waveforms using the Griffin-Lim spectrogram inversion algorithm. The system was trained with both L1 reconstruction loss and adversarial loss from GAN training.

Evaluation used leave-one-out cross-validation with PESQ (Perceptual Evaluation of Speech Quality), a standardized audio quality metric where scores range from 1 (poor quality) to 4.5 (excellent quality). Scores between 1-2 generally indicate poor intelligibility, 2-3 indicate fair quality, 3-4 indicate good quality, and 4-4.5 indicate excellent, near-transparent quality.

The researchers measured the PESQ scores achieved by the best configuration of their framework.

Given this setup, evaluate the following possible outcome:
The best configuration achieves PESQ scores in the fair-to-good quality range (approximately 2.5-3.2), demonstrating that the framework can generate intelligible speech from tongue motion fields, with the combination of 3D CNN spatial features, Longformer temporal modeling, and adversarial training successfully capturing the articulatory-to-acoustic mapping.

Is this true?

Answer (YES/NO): NO